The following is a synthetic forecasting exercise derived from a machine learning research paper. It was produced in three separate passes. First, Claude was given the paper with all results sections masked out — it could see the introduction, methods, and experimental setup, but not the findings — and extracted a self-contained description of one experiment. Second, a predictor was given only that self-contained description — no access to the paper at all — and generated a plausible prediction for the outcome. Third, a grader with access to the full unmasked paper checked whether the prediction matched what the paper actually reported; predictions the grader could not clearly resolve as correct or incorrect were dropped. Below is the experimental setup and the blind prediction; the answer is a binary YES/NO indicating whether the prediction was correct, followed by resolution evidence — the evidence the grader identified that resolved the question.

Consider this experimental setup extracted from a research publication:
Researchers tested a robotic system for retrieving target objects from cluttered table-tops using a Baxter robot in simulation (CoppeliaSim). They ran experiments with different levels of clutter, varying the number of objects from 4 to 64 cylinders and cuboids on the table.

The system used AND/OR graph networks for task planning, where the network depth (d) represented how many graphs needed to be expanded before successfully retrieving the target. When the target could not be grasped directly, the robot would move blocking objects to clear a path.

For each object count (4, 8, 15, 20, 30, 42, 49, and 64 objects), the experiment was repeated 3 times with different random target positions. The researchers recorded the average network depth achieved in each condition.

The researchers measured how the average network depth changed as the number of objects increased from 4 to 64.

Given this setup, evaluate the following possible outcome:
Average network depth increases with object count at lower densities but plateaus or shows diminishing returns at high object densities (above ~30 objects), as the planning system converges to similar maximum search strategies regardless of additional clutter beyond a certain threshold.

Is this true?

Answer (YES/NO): NO